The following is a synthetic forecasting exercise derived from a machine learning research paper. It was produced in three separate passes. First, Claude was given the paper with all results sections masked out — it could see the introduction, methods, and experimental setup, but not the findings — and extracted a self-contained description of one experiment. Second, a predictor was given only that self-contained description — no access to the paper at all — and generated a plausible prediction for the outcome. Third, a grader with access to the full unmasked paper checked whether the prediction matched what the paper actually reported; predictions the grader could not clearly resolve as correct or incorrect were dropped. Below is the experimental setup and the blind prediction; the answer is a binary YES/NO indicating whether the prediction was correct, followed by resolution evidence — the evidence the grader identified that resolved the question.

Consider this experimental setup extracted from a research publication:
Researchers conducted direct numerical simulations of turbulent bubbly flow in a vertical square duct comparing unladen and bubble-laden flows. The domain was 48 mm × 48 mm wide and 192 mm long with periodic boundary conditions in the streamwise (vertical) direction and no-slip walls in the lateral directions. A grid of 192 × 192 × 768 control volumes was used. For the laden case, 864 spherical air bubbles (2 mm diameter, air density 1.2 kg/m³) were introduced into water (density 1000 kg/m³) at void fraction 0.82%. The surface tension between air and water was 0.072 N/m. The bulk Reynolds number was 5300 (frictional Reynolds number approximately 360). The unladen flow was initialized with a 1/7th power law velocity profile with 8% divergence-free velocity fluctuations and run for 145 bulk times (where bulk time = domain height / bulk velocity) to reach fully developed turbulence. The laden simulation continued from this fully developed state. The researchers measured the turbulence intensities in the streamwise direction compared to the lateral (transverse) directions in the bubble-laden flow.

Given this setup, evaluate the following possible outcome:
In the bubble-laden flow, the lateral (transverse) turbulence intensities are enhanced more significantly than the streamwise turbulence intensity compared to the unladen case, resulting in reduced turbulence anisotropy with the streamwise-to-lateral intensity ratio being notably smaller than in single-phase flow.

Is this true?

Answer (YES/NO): YES